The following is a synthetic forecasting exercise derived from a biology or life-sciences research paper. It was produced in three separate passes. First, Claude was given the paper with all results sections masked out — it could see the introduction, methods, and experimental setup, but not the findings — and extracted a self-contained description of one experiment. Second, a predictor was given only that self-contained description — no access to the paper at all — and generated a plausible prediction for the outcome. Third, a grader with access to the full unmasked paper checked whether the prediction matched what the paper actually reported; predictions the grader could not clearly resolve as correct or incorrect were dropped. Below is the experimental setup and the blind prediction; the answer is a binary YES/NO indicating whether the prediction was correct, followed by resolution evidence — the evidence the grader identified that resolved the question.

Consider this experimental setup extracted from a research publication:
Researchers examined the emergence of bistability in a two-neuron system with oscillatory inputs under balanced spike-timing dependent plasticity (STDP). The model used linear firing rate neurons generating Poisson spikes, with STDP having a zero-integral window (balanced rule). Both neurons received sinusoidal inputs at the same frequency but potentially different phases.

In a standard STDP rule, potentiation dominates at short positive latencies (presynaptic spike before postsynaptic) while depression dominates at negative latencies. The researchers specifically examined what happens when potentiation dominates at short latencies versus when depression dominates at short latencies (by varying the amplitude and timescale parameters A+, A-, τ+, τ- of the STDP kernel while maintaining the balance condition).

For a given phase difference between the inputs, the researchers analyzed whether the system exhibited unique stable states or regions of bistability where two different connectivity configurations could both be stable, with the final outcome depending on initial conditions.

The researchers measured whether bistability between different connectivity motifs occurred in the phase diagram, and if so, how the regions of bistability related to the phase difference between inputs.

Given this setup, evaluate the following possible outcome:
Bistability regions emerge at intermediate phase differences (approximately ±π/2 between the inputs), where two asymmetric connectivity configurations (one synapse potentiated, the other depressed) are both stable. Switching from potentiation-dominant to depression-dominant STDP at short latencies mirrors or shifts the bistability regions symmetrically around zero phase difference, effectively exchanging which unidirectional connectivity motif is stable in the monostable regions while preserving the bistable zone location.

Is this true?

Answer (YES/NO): NO